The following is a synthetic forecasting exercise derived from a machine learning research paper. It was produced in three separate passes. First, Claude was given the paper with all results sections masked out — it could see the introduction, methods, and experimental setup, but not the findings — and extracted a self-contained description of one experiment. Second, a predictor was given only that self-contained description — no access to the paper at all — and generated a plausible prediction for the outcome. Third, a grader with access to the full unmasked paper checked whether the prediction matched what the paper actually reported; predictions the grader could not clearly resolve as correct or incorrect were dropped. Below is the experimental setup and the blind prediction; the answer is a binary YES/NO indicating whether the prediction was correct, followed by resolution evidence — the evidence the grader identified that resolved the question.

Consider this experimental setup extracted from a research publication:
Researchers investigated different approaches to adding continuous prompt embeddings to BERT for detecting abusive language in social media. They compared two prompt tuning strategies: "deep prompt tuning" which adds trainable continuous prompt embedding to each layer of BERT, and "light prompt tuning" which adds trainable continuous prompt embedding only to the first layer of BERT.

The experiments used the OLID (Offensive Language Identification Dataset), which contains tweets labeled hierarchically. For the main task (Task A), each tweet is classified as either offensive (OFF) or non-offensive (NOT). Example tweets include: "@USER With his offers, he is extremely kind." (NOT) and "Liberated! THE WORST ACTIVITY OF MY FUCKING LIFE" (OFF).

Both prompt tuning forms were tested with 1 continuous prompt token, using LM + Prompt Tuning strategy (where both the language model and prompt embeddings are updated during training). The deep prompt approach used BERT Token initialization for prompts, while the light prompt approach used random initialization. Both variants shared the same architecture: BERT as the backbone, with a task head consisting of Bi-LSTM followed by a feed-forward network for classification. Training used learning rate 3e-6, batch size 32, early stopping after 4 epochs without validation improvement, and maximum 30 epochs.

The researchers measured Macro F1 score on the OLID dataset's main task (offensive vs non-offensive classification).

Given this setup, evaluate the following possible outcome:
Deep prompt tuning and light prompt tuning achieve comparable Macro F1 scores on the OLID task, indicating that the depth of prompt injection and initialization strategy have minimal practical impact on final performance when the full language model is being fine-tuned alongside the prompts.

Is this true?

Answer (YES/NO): NO